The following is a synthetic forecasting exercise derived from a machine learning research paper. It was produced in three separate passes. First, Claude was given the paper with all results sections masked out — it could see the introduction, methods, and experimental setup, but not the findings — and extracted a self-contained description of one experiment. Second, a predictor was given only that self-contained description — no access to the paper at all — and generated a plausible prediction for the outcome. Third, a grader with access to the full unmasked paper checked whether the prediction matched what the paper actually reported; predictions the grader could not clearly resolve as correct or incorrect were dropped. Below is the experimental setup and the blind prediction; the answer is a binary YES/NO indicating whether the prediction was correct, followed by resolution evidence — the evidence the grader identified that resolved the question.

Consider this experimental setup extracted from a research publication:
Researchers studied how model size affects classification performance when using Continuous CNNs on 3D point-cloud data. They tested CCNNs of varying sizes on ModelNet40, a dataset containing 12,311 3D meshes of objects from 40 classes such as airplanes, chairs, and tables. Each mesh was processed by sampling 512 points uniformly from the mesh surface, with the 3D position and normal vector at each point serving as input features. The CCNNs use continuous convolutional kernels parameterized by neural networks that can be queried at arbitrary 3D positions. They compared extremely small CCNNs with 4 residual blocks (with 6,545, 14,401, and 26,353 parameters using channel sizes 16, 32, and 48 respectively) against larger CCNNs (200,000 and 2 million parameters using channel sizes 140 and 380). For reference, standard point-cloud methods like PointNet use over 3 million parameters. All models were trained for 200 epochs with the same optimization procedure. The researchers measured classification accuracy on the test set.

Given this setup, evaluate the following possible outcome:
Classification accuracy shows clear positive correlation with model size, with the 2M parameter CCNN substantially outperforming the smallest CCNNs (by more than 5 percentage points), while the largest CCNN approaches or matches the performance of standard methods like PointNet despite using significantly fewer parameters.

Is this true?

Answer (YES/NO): NO